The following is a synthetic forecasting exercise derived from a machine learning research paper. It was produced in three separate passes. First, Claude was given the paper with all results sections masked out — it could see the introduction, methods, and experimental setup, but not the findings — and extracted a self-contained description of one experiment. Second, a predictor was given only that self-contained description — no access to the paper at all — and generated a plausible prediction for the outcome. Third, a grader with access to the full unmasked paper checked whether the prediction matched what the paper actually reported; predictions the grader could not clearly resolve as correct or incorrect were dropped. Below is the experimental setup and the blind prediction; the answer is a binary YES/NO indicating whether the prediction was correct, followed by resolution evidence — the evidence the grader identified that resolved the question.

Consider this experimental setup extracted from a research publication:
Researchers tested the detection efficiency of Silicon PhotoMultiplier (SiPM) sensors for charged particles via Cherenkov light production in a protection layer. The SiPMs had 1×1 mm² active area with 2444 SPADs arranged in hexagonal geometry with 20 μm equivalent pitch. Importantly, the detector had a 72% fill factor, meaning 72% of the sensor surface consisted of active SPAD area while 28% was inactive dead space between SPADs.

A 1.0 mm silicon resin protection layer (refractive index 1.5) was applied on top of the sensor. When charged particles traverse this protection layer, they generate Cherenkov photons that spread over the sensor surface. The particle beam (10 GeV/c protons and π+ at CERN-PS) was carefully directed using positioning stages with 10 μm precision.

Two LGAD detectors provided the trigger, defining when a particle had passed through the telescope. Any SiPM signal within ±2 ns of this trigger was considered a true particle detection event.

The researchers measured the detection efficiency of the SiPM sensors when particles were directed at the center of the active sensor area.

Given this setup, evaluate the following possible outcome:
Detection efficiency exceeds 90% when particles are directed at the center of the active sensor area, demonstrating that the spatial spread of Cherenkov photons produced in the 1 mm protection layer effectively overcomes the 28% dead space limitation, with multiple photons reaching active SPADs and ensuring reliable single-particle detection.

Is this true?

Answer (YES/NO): YES